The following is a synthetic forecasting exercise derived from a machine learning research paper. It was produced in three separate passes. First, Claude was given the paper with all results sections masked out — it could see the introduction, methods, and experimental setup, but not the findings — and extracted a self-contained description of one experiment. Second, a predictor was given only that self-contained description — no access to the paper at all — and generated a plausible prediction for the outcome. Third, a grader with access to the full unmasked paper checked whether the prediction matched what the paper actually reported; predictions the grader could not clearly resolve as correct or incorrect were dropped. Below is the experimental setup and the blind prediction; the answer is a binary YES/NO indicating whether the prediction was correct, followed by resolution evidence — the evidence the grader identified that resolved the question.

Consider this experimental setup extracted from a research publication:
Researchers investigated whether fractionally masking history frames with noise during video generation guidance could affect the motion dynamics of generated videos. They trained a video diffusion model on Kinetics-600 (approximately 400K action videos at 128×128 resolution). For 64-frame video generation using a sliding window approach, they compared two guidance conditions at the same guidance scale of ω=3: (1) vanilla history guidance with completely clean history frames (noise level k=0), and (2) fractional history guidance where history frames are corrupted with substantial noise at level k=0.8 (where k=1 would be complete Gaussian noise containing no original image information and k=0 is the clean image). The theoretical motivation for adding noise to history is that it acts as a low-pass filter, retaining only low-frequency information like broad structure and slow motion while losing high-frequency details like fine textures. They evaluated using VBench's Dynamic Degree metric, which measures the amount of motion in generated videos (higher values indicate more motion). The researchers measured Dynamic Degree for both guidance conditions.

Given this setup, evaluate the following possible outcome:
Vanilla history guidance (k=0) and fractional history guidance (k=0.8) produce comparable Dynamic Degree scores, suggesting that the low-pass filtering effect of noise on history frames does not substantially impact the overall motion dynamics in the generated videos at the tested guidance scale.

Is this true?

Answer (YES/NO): NO